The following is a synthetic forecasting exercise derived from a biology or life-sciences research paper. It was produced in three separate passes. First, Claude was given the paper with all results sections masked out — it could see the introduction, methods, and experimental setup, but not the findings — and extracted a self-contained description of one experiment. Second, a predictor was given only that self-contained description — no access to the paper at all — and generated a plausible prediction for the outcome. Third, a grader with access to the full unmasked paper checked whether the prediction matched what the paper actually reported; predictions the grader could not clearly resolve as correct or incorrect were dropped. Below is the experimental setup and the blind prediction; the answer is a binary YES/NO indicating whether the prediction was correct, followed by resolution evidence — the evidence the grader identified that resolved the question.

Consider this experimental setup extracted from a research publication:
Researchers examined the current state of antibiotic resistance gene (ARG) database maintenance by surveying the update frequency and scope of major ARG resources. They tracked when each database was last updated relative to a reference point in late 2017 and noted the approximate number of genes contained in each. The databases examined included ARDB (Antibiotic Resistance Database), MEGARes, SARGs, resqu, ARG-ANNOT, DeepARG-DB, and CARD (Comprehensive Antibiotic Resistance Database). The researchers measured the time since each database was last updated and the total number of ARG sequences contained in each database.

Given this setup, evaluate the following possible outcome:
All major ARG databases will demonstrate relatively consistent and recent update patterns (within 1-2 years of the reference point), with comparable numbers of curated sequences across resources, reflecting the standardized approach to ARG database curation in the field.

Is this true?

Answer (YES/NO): NO